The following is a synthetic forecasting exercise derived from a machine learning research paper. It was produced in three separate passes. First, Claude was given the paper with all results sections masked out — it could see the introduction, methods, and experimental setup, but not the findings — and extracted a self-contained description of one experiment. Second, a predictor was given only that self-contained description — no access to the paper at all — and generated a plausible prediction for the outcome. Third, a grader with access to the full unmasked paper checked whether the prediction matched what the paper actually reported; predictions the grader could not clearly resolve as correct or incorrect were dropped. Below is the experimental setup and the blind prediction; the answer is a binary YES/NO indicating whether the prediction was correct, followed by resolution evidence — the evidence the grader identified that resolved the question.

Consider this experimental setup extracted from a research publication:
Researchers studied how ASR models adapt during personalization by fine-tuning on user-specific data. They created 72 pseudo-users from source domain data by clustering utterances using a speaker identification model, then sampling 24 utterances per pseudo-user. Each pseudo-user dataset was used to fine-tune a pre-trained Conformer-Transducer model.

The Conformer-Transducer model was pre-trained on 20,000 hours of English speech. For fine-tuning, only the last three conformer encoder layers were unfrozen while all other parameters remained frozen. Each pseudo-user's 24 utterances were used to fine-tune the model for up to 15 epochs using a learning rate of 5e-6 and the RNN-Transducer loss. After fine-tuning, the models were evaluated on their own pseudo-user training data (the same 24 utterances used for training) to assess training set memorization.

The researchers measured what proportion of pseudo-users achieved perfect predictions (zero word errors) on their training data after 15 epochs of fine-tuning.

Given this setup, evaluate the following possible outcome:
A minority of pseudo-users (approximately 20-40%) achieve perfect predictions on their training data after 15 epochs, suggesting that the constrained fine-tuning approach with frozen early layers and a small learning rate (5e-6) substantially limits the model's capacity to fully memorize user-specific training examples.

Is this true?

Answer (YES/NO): NO